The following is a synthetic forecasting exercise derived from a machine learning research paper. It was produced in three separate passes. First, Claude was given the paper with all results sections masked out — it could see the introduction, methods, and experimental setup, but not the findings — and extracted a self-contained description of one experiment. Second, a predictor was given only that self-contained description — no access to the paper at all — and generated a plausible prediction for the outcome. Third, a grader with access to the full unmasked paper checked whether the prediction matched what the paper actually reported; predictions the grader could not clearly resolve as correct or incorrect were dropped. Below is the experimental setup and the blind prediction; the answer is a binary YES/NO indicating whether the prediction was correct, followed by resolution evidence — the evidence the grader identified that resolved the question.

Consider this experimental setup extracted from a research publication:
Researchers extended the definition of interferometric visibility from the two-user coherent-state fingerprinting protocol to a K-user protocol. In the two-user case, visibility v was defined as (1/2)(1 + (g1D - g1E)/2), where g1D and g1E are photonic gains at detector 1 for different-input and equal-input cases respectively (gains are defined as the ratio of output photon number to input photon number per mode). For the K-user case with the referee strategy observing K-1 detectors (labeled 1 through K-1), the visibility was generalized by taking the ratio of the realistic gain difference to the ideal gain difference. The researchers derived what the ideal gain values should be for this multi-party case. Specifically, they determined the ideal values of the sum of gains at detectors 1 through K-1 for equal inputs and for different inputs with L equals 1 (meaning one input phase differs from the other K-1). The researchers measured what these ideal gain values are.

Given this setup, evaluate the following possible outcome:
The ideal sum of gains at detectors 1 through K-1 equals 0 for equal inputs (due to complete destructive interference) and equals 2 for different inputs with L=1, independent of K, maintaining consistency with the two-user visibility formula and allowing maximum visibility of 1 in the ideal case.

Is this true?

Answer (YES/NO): NO